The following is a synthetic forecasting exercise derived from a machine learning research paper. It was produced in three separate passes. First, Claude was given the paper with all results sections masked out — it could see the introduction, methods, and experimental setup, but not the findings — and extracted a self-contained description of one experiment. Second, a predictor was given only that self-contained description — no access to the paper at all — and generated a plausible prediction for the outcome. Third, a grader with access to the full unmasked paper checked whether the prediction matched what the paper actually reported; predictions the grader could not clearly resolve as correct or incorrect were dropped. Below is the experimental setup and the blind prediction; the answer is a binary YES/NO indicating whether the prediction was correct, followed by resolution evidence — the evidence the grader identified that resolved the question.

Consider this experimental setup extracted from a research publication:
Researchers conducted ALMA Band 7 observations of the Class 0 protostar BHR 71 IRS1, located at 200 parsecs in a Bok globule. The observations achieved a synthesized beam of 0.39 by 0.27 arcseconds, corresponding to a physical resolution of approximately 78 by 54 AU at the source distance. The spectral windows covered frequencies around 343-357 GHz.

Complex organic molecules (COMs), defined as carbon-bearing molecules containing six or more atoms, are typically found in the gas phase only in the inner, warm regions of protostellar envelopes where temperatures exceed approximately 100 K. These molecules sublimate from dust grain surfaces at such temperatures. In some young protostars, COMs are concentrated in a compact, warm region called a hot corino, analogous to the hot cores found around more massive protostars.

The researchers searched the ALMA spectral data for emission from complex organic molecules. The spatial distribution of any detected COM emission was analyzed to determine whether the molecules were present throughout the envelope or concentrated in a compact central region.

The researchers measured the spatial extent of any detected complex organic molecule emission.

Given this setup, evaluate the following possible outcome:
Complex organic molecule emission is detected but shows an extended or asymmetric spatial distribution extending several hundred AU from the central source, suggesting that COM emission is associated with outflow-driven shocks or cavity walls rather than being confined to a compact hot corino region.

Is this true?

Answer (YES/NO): NO